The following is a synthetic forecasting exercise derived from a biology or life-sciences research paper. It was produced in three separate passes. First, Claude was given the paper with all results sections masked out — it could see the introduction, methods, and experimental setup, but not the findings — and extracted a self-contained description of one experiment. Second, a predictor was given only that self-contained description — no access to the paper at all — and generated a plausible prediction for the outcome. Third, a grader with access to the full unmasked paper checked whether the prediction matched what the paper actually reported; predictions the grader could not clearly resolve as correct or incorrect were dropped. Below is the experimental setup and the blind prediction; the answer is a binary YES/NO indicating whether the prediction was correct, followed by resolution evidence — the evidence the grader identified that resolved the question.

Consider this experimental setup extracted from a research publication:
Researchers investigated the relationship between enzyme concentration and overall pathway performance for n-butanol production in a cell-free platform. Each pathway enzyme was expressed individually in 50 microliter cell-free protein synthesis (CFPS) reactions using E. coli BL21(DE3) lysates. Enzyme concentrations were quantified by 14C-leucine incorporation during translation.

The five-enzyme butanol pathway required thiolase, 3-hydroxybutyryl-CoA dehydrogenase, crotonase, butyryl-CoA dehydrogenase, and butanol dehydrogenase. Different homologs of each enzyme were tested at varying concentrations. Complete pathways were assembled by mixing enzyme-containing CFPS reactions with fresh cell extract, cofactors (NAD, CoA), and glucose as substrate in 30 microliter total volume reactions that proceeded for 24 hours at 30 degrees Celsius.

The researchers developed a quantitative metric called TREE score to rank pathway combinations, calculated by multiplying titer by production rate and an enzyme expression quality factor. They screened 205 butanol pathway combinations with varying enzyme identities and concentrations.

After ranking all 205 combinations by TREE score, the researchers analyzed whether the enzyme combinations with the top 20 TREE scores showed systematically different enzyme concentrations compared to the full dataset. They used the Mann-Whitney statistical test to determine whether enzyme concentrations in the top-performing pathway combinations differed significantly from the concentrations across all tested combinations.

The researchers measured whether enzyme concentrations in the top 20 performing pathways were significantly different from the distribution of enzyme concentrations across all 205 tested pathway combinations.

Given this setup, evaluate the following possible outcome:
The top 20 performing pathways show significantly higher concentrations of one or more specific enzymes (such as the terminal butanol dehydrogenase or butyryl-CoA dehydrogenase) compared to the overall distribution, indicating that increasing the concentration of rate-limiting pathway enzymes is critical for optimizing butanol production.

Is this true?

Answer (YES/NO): NO